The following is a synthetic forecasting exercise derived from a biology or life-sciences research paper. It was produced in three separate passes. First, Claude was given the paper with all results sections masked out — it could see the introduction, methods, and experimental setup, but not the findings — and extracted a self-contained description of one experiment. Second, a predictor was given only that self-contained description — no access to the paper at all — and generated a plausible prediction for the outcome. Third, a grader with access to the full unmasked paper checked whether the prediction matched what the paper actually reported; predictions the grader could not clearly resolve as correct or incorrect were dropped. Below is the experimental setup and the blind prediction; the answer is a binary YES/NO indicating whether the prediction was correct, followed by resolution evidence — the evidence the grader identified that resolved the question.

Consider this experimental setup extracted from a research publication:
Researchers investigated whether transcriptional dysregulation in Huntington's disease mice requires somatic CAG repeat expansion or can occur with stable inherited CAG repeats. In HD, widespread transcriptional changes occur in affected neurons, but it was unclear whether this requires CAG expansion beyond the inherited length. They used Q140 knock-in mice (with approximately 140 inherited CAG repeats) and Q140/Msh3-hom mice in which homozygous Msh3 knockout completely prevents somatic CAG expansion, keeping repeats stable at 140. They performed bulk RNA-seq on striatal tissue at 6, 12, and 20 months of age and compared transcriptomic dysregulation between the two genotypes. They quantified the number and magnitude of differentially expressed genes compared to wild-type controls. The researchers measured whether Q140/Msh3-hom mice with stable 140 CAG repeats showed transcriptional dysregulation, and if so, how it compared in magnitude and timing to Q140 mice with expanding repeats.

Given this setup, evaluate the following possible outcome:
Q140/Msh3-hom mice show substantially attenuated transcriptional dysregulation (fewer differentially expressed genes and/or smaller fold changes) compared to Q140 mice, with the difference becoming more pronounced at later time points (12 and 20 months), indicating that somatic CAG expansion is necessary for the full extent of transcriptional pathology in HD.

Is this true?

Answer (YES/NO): NO